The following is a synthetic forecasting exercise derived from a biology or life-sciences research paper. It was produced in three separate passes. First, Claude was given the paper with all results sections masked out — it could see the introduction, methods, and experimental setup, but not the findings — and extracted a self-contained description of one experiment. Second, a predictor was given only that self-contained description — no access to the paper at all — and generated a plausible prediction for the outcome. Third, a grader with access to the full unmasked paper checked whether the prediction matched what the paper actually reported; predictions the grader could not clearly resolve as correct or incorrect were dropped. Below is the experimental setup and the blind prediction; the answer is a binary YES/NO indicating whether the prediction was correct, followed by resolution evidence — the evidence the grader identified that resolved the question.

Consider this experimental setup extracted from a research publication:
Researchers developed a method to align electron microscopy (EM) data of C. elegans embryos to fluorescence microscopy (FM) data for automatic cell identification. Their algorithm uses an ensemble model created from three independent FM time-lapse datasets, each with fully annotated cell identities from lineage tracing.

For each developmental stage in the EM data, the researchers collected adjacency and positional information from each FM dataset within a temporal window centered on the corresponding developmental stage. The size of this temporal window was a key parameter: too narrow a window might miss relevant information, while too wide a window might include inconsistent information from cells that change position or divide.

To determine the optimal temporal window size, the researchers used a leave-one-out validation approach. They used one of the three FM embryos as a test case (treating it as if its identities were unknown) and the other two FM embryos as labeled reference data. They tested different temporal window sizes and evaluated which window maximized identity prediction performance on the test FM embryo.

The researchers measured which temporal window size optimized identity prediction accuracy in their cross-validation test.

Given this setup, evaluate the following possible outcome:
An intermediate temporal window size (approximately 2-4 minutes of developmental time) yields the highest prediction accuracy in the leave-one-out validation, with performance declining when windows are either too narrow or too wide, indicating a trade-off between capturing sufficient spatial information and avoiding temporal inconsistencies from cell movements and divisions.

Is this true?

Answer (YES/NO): NO